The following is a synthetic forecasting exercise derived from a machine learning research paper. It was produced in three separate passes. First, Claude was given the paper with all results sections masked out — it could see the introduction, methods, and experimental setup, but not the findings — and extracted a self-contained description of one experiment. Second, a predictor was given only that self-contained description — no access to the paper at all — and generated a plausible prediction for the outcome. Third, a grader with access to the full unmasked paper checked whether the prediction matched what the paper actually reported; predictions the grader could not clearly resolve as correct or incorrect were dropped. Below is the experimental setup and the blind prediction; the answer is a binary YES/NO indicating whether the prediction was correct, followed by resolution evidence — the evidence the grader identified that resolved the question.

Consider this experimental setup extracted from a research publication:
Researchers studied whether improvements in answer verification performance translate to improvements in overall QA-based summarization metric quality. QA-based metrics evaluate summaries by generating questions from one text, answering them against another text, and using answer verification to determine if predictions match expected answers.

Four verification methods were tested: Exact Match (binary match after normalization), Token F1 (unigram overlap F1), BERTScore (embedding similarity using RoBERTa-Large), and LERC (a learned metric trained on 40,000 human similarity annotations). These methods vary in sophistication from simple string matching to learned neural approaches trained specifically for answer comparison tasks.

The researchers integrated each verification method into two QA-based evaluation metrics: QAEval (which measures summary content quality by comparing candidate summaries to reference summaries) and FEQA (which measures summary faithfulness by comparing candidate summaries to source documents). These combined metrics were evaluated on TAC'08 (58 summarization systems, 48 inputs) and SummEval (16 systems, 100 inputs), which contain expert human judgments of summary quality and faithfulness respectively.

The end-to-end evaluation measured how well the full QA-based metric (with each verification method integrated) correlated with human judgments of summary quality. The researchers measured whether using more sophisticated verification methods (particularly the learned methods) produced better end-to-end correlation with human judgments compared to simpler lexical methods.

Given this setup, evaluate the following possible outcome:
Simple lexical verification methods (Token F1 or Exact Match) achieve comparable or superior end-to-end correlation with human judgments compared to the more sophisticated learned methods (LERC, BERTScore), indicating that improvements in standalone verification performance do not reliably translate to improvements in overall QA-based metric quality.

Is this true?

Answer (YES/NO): YES